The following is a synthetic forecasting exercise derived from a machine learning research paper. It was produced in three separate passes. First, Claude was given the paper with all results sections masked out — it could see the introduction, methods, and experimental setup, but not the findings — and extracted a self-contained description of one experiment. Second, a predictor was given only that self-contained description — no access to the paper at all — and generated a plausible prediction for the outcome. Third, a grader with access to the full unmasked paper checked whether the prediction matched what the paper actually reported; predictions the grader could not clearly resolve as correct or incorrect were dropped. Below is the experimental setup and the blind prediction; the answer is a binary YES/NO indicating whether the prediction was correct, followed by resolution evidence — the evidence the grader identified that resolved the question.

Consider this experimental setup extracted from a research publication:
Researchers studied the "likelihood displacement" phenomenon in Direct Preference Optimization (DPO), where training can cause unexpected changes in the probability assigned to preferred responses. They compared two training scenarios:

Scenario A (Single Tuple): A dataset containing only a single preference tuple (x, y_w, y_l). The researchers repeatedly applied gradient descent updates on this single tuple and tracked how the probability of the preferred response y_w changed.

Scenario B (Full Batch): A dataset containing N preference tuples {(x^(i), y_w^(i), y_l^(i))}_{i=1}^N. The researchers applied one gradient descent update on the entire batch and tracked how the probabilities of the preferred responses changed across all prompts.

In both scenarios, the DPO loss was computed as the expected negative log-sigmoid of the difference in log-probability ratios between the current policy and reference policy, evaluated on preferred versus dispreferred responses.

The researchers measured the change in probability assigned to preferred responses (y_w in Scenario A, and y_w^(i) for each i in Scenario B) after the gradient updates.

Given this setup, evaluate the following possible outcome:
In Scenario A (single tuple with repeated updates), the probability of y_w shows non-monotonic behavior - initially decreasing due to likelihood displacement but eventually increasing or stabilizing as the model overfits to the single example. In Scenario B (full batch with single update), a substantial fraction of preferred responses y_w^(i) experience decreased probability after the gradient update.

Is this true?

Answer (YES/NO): NO